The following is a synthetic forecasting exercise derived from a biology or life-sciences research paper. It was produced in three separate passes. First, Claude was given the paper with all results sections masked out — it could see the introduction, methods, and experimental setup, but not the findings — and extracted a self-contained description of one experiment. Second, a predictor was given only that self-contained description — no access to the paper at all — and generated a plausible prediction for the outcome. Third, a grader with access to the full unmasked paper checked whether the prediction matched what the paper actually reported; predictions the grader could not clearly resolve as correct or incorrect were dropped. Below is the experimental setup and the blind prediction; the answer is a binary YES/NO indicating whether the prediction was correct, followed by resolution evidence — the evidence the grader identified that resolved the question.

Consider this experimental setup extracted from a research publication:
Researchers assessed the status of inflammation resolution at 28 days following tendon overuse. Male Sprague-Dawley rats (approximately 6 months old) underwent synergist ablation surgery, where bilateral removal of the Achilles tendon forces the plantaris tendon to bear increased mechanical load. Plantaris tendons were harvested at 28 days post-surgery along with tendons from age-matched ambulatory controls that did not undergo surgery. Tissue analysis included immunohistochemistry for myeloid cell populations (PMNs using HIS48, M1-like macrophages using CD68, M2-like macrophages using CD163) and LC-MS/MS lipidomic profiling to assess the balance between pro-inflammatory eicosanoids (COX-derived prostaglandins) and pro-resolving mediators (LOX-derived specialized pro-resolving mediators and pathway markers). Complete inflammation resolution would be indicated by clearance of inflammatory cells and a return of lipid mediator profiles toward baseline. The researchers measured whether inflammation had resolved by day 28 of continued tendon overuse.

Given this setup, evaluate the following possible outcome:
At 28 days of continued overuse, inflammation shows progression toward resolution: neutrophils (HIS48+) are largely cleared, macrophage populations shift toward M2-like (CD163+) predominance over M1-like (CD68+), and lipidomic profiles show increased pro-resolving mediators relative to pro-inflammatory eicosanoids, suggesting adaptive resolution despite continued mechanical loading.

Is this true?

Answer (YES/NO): NO